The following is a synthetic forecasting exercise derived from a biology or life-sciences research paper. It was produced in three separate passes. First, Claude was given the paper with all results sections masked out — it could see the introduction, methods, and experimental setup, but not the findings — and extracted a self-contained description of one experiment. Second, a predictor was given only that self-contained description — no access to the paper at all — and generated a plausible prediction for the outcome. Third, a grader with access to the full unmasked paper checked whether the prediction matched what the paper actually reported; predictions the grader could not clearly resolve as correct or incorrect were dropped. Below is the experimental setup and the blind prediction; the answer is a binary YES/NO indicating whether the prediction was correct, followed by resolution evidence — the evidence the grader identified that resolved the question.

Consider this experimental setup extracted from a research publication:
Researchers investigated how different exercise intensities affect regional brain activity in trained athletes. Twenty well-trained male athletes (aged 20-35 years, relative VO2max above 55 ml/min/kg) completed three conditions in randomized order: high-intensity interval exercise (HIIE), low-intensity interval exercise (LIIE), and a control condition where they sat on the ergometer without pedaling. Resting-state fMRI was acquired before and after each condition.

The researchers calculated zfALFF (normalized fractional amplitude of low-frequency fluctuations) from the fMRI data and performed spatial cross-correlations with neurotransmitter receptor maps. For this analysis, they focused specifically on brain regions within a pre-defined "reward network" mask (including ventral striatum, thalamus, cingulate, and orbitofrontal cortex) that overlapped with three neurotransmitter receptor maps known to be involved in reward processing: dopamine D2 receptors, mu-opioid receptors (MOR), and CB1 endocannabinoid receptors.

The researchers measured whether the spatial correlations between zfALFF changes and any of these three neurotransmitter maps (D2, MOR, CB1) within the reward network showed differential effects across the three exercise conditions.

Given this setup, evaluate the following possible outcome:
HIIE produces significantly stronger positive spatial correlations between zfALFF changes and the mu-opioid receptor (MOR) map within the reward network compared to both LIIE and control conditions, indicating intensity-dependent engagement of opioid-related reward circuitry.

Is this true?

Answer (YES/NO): YES